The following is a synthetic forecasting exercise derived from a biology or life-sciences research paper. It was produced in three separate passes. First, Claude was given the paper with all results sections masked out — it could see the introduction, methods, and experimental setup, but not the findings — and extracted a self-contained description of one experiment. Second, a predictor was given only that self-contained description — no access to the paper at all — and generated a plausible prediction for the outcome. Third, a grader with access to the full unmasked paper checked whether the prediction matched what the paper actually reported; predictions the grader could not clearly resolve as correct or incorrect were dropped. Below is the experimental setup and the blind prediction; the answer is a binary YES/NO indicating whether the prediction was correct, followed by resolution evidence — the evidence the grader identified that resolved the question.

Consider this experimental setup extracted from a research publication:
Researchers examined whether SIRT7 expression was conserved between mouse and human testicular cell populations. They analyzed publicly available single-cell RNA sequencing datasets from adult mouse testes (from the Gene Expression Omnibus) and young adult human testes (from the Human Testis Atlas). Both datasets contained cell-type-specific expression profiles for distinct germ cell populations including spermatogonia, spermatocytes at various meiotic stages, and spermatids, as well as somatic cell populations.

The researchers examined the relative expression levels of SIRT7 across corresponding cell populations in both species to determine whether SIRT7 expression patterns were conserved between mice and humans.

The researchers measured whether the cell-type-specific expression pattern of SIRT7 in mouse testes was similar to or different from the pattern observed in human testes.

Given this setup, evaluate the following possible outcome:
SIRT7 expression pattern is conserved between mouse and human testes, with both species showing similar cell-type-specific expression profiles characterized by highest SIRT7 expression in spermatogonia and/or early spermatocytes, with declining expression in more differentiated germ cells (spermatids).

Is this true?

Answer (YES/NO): YES